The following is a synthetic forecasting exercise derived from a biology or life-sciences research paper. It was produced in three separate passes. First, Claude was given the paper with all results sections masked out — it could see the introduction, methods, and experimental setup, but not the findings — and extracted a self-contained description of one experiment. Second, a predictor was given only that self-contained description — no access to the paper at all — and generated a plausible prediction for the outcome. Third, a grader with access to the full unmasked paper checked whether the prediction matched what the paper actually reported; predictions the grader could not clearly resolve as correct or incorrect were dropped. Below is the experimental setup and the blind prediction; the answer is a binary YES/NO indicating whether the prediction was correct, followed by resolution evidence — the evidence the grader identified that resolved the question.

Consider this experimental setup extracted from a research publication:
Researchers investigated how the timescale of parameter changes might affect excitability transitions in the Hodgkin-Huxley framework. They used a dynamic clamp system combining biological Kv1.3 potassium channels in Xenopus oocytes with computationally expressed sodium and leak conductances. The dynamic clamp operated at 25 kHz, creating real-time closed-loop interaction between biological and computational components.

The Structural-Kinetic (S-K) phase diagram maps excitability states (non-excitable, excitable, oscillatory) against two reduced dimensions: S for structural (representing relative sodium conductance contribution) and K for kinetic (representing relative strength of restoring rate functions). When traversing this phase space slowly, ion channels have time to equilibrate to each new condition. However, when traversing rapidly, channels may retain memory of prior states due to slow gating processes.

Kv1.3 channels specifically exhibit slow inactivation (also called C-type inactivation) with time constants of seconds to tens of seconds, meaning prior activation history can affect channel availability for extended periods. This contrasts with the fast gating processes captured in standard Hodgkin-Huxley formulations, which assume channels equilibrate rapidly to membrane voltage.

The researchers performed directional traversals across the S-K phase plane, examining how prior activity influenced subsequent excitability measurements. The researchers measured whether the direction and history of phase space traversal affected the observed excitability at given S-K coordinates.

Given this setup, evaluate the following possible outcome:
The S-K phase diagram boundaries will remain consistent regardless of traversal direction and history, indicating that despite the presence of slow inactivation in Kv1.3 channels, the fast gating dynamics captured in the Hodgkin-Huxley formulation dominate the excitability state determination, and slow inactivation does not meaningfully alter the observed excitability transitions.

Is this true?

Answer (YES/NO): NO